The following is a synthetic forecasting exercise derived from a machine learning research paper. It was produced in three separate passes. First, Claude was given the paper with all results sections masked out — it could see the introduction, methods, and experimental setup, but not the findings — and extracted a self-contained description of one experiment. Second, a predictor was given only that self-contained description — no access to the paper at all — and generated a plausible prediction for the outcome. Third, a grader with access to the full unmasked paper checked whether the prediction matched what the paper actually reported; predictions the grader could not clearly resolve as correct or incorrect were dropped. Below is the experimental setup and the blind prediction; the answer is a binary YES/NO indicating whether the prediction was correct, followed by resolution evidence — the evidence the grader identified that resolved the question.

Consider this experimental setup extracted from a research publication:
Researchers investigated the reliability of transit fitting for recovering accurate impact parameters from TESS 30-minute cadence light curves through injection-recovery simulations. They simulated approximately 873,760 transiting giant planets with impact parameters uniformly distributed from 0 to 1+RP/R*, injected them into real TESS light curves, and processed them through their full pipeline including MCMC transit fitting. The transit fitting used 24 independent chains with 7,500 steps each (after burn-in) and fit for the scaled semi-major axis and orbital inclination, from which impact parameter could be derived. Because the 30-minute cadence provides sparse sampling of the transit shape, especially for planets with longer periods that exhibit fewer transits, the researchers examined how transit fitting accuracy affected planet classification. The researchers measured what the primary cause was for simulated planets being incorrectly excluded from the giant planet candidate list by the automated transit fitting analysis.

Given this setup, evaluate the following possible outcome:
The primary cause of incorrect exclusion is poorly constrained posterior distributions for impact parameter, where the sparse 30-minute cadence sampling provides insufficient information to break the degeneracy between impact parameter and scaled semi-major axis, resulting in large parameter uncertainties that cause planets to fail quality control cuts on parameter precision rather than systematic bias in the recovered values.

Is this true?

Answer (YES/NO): NO